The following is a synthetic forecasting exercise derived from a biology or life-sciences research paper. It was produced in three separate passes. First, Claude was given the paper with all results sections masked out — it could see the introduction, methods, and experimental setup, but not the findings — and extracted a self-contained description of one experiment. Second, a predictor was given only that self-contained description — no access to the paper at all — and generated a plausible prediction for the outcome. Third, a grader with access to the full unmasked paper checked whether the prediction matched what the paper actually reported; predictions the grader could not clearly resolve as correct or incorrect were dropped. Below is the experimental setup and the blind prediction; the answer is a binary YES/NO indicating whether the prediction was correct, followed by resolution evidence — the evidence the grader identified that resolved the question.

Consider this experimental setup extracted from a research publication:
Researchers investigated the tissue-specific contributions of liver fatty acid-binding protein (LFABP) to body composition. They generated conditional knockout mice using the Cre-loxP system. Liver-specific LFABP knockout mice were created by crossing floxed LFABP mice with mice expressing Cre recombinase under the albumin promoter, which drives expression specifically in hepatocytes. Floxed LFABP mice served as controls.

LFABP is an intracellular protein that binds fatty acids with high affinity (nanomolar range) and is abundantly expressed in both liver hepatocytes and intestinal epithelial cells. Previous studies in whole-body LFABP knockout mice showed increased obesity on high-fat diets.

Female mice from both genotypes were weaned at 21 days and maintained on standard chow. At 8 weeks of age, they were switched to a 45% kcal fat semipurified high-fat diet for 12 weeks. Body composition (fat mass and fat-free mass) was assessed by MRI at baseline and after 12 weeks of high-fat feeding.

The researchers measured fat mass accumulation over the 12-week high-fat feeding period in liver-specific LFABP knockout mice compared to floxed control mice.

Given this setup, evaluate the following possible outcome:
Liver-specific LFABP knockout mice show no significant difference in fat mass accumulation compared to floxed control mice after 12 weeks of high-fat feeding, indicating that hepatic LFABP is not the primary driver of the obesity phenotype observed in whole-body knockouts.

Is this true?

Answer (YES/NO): NO